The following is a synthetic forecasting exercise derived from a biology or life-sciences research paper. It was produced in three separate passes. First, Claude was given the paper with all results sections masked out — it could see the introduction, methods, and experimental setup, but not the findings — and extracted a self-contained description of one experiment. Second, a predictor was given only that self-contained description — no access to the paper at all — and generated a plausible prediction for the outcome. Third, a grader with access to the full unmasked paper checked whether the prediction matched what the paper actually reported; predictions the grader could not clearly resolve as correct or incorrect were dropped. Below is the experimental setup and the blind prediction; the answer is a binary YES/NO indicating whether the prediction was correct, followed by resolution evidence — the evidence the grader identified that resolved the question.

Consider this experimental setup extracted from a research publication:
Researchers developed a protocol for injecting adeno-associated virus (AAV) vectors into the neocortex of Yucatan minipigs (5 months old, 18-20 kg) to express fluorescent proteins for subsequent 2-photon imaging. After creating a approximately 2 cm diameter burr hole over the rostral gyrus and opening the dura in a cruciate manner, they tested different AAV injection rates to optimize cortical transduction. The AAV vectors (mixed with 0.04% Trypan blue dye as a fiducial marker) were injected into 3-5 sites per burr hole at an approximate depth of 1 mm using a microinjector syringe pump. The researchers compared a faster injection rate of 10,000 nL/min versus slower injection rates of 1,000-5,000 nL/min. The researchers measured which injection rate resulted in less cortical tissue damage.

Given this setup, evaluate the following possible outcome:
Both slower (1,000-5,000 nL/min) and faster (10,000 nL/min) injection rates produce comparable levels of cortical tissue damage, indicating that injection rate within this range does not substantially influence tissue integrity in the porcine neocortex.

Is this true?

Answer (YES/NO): NO